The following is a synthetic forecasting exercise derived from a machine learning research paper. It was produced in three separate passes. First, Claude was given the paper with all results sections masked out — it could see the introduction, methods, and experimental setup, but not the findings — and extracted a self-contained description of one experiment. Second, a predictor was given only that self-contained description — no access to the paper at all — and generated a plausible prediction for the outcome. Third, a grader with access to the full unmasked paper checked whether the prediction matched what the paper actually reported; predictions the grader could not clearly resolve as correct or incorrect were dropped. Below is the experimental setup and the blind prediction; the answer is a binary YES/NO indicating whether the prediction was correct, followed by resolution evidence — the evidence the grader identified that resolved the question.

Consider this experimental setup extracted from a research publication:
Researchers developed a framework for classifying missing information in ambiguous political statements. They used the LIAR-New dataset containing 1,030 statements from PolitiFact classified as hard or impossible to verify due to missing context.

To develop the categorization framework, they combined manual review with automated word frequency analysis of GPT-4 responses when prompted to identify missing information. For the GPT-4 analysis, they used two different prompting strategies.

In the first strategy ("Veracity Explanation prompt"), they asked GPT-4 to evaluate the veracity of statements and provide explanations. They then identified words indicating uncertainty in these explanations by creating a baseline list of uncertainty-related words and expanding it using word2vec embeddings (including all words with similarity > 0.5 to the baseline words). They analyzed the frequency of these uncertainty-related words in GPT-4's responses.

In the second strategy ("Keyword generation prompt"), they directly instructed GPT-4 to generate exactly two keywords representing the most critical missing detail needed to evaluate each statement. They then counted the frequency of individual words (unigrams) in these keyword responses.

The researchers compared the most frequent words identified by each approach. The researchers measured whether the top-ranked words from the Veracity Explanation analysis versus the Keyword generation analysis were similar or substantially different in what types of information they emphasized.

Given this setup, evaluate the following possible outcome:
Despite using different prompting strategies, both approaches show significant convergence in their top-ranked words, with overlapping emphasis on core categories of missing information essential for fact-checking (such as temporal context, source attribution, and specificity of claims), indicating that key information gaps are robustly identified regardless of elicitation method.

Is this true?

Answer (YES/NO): YES